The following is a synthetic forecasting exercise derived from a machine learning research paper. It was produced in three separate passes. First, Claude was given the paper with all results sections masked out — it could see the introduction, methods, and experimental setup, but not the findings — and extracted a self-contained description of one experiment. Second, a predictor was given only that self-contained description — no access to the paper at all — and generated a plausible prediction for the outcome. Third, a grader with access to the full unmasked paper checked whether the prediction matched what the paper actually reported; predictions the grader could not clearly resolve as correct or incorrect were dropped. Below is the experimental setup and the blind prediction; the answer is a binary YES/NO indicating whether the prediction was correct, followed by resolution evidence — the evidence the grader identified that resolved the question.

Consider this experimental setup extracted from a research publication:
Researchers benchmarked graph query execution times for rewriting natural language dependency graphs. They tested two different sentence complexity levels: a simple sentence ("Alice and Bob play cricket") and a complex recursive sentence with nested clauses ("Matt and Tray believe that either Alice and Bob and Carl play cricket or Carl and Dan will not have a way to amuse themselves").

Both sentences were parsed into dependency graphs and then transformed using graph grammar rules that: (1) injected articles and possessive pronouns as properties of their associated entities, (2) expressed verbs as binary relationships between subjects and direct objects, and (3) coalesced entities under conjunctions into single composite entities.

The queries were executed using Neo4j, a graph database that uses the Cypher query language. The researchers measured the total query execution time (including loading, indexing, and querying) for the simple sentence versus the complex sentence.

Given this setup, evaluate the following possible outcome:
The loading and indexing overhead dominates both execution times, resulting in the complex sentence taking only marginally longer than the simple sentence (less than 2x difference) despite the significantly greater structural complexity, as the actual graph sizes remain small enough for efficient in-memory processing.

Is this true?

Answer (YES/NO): NO